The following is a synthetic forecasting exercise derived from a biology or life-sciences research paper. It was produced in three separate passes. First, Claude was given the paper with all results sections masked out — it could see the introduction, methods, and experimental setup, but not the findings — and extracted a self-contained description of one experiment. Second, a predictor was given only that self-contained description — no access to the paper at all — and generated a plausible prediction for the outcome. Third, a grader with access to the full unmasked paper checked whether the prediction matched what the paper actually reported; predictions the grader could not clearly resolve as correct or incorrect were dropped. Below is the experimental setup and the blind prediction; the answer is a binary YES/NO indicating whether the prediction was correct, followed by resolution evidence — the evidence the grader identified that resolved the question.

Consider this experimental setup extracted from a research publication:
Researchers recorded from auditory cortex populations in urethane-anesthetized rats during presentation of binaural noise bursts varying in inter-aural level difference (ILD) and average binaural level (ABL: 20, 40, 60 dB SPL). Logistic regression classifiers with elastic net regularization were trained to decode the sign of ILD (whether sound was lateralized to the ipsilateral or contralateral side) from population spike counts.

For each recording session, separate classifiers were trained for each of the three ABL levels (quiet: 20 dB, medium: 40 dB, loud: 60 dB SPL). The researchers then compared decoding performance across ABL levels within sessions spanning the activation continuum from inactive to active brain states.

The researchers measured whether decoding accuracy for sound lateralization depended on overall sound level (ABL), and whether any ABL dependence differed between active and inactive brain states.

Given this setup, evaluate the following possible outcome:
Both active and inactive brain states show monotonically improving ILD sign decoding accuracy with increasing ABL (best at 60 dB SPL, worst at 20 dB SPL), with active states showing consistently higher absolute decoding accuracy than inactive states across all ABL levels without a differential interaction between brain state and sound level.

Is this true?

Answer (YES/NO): NO